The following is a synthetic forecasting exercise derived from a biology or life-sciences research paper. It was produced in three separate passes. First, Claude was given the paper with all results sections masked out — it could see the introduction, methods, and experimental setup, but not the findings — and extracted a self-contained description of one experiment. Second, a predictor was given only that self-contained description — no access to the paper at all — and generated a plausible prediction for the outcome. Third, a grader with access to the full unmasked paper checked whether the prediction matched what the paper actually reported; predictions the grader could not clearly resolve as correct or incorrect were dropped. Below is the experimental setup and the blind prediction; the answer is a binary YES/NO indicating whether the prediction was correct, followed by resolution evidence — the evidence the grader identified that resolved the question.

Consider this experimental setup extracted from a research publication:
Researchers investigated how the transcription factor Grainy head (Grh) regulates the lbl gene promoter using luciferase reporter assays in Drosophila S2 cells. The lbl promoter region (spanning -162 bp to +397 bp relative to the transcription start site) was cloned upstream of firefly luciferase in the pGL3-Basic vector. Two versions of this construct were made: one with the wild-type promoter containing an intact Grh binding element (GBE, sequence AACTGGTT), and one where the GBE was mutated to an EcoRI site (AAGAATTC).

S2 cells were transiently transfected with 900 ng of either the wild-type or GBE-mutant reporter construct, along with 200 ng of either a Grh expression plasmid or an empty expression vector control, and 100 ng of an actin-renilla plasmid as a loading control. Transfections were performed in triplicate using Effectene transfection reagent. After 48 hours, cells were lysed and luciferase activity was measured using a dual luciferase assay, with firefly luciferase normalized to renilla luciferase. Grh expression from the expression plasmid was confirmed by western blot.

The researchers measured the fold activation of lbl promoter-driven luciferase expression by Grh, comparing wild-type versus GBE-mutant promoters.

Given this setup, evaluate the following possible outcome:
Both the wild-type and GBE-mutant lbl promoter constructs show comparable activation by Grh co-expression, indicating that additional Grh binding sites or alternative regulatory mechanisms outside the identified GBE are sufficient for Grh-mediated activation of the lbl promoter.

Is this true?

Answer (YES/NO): NO